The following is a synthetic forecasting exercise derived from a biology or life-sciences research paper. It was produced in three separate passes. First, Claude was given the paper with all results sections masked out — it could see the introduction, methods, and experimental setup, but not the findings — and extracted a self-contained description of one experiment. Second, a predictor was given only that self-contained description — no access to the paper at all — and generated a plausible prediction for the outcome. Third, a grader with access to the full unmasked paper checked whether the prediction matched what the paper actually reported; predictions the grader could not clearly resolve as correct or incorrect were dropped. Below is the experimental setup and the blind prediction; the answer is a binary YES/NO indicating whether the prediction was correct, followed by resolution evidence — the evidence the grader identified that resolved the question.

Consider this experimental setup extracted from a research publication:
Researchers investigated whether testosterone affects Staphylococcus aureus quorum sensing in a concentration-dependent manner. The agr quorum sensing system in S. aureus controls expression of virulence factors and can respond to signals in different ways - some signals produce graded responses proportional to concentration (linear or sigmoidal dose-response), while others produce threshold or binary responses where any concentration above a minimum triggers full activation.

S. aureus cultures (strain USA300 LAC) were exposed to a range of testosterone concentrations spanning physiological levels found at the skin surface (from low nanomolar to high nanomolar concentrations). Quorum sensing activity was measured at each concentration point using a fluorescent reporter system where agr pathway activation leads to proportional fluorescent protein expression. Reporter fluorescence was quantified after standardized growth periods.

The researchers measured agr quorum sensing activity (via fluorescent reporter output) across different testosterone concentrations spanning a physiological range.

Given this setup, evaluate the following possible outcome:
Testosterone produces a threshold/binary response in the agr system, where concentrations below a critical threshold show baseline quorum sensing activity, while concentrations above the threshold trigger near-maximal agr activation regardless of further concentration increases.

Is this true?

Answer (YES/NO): NO